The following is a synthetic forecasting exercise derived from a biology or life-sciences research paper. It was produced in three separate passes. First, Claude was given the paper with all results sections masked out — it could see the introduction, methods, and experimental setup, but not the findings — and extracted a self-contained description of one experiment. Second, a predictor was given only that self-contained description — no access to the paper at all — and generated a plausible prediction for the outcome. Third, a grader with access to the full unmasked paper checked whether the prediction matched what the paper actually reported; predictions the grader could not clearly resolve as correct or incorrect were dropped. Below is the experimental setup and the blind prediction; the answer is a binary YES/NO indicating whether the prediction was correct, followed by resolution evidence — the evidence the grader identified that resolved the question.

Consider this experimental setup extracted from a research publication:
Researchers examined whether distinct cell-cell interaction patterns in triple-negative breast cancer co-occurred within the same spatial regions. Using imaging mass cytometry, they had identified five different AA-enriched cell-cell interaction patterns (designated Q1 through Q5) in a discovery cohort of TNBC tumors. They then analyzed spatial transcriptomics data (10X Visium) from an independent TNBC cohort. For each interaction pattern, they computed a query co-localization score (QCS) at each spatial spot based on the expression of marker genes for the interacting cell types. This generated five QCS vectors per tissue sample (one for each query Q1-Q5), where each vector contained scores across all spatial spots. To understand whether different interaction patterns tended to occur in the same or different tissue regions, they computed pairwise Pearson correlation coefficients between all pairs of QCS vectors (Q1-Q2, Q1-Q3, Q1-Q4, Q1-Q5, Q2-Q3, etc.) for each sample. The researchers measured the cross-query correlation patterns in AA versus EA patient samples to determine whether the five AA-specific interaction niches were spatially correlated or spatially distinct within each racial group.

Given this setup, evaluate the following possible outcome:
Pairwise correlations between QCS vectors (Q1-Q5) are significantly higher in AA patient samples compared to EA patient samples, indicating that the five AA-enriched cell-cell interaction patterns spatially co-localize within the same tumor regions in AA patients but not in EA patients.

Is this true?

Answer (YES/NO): YES